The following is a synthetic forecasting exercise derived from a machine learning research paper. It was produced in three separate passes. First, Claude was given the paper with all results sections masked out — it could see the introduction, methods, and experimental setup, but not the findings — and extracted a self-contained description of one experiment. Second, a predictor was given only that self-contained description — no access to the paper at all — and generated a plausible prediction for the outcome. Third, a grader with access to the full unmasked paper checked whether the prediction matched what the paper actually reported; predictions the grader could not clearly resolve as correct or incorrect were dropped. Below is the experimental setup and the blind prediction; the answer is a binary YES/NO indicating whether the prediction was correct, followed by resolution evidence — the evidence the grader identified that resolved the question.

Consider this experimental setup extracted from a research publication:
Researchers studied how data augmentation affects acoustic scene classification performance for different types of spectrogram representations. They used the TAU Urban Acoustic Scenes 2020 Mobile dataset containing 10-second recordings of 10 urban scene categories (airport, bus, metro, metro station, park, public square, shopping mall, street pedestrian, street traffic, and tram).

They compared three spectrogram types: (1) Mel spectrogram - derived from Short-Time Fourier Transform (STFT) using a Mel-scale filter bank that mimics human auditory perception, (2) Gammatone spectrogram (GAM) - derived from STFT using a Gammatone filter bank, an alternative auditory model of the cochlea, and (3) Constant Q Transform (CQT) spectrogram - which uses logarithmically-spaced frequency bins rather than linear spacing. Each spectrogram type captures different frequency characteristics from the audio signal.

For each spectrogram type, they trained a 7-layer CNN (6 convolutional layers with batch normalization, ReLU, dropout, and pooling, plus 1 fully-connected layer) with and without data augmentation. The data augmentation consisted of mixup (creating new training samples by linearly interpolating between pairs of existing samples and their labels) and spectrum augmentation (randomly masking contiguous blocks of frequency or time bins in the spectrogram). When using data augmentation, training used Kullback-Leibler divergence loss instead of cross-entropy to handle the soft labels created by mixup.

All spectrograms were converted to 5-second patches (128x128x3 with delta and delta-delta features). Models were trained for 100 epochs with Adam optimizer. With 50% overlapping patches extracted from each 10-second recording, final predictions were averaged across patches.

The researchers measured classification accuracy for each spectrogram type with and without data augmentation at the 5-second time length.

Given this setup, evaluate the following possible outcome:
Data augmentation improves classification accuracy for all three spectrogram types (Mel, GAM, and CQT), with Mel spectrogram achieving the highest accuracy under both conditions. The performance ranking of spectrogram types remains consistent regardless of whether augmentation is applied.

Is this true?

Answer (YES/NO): NO